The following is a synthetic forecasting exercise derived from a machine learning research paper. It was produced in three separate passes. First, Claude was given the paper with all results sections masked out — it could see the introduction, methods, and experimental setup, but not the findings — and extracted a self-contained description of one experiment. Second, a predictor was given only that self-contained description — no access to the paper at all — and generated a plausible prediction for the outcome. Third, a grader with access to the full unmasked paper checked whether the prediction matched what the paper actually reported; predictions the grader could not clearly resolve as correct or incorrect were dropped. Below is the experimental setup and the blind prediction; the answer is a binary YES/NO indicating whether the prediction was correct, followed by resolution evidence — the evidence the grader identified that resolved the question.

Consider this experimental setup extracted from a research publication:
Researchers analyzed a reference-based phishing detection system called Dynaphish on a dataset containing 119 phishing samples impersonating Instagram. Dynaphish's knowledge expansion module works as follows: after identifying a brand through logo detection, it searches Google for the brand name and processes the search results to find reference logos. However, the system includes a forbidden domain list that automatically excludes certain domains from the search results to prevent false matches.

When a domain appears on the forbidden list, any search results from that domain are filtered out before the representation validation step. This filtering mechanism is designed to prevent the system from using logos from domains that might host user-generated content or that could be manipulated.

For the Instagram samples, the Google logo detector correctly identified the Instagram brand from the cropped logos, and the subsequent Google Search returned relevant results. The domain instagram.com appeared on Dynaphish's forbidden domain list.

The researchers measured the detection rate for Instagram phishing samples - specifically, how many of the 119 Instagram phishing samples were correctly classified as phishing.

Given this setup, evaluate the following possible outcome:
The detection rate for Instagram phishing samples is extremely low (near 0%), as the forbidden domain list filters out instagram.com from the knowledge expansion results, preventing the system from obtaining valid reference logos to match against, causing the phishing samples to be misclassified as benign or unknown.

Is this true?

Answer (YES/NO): YES